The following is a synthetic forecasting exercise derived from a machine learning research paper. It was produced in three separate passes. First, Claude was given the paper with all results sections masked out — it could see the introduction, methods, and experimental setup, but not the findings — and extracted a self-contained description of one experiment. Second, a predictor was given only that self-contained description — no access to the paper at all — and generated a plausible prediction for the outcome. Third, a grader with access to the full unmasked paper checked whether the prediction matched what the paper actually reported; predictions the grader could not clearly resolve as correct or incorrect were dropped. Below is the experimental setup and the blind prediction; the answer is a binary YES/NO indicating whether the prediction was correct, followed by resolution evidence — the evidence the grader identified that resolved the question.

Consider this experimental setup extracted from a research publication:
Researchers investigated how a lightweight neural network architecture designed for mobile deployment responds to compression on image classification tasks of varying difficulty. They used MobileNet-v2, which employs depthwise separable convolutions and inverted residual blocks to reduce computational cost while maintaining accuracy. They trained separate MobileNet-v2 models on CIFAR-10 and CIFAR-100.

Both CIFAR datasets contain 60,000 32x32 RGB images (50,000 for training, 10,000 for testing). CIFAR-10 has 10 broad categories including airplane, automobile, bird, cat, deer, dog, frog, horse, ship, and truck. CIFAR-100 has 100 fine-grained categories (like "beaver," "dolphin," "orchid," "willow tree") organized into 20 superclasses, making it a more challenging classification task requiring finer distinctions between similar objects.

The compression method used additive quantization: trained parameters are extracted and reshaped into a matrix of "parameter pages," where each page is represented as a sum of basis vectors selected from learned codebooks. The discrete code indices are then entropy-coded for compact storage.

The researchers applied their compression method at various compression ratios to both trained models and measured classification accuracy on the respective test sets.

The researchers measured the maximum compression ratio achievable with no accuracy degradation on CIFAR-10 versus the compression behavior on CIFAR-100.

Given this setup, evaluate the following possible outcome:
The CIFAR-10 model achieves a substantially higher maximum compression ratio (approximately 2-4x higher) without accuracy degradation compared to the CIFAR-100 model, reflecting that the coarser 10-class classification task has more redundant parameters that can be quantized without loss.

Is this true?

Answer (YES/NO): NO